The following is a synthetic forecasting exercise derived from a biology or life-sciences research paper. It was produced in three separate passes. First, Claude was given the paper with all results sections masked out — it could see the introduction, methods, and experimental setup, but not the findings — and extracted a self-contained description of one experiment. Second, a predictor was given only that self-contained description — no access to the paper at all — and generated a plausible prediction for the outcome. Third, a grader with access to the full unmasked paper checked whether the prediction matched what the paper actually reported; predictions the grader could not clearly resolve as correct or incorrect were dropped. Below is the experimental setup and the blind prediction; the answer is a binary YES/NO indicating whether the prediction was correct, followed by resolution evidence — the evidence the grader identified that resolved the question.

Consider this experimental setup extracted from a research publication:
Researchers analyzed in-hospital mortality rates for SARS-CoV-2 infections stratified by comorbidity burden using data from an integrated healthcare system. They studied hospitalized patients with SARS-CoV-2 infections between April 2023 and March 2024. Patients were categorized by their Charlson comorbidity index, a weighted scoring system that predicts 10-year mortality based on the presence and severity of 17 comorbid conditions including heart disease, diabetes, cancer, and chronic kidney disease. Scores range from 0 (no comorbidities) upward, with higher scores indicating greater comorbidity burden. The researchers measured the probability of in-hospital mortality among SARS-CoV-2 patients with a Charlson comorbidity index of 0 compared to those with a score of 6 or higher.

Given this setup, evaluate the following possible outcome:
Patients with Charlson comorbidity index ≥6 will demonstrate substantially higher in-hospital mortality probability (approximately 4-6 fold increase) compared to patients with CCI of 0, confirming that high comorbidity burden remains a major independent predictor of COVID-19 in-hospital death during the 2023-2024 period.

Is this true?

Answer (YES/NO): NO